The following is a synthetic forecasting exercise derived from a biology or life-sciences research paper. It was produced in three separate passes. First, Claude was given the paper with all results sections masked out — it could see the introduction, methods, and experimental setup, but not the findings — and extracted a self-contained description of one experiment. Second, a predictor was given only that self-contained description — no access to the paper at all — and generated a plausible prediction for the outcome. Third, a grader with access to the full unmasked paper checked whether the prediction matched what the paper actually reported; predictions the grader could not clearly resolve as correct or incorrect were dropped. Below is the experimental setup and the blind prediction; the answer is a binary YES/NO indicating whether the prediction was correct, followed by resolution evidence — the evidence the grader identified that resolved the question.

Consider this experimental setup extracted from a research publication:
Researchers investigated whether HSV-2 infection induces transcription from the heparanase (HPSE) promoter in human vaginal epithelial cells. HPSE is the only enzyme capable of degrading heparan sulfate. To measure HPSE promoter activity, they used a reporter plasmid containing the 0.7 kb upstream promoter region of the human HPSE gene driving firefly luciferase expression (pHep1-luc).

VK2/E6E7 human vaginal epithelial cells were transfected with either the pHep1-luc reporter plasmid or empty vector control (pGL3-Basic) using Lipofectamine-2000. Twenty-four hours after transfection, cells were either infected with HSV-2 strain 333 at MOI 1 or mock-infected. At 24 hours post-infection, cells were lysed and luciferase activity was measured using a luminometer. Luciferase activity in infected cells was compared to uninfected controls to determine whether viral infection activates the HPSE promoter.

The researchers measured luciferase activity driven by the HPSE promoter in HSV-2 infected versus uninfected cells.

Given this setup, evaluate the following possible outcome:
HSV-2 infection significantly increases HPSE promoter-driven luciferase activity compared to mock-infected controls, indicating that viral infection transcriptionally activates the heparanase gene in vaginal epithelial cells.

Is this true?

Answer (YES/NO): YES